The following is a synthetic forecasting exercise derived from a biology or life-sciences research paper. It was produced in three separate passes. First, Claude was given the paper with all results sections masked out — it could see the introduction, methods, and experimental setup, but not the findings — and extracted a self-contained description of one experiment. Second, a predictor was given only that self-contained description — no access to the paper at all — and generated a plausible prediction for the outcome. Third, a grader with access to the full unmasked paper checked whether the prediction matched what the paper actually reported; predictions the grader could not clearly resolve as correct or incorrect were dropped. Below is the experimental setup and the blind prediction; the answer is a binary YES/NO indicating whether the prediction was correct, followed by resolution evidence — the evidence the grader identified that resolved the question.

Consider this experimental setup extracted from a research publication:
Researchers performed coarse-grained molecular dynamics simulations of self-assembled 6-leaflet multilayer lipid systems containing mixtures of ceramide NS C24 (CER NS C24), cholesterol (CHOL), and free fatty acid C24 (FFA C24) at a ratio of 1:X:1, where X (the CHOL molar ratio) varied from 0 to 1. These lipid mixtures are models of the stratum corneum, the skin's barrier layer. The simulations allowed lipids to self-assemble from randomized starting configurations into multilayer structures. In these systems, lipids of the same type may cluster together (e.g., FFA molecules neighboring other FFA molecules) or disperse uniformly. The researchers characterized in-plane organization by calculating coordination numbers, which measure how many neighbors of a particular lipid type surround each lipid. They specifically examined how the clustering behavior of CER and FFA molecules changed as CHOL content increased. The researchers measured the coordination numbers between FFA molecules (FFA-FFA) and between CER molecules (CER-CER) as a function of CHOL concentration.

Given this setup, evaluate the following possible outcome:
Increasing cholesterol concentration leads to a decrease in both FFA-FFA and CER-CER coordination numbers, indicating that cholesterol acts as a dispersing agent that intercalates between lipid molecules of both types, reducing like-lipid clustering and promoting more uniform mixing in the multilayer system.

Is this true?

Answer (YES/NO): YES